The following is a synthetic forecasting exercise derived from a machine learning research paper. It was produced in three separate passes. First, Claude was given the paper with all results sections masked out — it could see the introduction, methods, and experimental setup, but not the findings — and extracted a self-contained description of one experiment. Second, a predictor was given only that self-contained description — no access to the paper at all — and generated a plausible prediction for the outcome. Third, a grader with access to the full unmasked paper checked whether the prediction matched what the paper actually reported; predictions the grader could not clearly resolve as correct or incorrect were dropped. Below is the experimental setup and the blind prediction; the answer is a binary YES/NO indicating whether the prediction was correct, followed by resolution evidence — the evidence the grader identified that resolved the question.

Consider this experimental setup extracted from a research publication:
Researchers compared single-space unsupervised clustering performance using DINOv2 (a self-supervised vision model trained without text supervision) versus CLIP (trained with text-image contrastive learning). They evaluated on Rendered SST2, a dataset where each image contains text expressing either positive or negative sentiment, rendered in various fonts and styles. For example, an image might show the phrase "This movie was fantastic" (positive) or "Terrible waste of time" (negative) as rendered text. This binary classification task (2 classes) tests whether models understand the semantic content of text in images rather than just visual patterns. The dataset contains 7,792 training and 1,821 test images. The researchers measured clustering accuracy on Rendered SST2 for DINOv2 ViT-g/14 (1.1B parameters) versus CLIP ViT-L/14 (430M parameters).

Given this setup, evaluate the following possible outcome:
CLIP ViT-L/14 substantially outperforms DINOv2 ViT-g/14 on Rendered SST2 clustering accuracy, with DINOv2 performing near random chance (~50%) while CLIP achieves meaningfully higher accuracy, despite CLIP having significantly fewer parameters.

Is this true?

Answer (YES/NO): NO